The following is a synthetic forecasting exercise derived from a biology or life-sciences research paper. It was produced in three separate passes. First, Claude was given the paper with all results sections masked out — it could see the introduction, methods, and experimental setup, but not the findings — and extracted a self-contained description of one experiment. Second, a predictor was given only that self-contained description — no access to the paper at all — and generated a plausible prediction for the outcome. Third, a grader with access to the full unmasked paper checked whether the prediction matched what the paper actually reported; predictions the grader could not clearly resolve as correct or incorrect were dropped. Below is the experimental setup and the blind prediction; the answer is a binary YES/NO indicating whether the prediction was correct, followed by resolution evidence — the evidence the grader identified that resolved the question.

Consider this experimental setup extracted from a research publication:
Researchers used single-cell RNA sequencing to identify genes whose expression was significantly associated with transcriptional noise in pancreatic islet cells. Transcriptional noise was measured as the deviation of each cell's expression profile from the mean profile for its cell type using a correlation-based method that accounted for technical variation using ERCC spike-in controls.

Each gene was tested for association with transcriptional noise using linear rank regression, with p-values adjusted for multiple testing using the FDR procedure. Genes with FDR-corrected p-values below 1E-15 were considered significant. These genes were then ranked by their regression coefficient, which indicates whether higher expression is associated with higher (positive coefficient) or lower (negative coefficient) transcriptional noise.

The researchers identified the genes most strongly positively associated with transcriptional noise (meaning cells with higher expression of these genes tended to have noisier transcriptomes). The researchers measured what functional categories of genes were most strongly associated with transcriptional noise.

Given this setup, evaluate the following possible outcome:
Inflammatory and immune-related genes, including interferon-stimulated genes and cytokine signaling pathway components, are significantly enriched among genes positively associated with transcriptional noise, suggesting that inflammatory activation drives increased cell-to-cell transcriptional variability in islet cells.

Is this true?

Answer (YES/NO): NO